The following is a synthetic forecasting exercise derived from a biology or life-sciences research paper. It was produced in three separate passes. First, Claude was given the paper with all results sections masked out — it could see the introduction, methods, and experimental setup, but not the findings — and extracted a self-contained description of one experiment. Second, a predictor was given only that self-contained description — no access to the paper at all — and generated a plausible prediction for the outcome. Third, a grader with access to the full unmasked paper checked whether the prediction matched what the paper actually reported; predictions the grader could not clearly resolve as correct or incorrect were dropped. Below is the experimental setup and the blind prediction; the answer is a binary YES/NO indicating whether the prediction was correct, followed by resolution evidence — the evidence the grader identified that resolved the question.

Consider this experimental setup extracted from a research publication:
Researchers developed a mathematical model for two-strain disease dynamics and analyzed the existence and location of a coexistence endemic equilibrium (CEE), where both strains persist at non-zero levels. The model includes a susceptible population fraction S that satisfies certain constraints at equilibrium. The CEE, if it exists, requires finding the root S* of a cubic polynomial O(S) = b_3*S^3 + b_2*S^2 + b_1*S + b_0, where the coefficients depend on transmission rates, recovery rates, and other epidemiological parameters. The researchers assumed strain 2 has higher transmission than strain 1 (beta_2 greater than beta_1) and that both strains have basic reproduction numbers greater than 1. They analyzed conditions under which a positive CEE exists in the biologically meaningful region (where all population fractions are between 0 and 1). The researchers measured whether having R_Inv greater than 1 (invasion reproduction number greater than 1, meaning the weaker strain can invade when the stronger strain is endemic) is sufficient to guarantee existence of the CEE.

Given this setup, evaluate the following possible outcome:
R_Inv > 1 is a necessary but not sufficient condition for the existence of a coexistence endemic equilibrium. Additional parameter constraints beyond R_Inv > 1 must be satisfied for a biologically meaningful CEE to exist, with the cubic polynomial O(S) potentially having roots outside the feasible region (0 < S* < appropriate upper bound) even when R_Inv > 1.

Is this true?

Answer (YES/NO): NO